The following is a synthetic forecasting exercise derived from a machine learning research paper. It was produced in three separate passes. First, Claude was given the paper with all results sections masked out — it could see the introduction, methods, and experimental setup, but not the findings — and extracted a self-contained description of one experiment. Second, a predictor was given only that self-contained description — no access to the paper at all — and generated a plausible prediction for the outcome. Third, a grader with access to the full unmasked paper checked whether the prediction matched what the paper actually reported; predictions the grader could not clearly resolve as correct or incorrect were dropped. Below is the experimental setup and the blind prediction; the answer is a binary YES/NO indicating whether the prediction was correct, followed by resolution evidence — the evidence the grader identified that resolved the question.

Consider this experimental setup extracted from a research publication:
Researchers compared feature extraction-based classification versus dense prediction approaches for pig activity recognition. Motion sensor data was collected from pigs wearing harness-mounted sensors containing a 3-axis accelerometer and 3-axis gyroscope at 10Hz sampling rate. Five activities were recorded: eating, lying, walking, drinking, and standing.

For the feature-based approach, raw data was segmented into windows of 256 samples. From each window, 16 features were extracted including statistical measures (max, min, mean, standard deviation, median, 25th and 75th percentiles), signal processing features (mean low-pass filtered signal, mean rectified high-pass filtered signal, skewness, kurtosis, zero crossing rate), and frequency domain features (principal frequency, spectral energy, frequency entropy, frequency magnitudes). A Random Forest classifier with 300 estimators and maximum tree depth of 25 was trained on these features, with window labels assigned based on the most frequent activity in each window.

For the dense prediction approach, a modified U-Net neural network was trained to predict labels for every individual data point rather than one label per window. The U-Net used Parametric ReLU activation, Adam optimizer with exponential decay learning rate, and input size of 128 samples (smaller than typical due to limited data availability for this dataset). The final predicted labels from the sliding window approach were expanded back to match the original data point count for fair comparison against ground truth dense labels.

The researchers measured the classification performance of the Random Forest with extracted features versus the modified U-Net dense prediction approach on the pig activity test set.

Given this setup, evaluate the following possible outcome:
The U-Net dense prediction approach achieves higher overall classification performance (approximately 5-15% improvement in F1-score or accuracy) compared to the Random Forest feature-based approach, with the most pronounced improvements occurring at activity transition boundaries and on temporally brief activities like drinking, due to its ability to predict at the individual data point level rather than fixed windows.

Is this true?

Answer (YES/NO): YES